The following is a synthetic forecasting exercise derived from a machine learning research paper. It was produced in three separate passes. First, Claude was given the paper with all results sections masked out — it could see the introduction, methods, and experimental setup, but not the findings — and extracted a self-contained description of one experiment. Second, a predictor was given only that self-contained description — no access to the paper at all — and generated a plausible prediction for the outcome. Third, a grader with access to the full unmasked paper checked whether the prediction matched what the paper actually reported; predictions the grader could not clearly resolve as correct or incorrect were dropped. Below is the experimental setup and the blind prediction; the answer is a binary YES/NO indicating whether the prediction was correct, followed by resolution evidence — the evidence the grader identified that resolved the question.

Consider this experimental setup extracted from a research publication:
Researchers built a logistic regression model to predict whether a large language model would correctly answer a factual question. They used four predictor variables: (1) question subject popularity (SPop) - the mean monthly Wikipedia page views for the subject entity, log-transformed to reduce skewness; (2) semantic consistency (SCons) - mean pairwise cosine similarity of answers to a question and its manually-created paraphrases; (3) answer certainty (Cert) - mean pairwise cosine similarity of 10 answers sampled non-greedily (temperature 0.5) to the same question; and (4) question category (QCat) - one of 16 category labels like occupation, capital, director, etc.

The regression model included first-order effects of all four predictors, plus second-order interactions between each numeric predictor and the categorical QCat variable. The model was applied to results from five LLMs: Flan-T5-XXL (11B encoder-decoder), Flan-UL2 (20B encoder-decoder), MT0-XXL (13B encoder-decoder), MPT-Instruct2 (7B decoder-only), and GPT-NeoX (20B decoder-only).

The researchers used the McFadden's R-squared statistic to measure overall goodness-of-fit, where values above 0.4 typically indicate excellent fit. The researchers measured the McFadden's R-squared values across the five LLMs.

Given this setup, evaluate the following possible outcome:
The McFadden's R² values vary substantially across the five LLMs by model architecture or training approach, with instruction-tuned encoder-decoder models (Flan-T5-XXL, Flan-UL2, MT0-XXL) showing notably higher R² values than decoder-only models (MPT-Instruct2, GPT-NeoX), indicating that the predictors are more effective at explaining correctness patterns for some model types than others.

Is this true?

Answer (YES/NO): YES